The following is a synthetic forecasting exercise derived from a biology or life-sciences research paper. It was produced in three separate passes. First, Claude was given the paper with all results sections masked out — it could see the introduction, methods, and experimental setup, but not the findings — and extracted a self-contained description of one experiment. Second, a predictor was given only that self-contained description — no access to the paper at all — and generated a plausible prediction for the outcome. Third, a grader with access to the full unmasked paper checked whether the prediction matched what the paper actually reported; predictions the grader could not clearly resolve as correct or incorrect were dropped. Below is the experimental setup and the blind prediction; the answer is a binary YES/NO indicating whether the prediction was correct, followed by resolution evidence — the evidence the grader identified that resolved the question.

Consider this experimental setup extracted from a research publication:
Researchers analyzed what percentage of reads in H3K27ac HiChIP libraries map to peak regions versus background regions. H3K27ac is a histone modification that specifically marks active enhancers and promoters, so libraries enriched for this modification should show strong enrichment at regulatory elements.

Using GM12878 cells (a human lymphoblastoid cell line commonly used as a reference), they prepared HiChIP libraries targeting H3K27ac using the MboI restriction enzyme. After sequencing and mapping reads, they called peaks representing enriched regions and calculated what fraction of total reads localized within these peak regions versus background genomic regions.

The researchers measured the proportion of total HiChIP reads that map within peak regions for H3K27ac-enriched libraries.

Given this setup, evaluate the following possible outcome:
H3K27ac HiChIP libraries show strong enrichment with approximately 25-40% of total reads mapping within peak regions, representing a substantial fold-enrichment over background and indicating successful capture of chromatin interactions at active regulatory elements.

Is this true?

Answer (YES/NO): NO